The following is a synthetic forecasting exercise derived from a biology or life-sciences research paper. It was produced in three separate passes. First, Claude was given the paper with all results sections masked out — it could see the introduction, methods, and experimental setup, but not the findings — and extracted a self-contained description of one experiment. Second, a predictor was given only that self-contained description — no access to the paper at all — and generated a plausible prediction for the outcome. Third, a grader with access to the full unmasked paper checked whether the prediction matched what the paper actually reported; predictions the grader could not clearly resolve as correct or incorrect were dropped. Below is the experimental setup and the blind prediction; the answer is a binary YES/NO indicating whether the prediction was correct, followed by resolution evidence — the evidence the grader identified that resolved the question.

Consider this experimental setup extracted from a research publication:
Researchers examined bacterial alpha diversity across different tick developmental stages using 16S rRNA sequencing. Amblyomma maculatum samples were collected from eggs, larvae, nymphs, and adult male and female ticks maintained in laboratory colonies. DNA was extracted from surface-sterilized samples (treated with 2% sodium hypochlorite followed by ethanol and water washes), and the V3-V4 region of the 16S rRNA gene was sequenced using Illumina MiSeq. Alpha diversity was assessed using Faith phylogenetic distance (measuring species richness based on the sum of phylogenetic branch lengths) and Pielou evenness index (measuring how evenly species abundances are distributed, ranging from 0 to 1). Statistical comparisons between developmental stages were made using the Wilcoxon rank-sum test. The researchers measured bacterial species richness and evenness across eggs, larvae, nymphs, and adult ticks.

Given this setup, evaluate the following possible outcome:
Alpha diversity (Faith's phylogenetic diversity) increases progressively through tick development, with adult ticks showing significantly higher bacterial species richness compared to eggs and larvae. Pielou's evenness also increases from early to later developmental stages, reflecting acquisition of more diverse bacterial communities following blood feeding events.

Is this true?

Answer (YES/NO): NO